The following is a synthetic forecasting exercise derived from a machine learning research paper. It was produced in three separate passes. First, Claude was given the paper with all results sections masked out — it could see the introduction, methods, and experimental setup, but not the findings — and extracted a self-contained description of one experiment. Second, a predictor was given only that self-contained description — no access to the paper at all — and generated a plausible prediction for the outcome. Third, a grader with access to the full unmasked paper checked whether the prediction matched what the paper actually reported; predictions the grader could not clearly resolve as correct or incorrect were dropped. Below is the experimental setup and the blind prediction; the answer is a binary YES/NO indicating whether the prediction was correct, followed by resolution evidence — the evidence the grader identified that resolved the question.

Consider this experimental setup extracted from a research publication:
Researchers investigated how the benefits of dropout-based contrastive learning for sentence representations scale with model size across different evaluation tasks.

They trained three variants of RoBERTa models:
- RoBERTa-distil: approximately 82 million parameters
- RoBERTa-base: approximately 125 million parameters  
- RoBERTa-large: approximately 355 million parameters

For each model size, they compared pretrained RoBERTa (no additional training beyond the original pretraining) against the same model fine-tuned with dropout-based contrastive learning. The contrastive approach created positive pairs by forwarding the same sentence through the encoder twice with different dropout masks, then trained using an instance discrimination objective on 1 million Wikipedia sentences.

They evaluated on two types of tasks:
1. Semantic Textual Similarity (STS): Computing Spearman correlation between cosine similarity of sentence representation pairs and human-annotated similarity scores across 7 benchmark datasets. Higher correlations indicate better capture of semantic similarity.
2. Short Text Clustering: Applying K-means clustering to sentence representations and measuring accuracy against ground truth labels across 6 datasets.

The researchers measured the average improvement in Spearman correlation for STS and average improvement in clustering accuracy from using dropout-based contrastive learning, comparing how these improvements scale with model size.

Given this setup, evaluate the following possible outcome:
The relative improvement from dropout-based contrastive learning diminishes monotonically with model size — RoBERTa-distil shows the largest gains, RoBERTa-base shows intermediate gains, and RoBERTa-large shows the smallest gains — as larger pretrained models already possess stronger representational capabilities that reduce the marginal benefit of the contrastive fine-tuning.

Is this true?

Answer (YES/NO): NO